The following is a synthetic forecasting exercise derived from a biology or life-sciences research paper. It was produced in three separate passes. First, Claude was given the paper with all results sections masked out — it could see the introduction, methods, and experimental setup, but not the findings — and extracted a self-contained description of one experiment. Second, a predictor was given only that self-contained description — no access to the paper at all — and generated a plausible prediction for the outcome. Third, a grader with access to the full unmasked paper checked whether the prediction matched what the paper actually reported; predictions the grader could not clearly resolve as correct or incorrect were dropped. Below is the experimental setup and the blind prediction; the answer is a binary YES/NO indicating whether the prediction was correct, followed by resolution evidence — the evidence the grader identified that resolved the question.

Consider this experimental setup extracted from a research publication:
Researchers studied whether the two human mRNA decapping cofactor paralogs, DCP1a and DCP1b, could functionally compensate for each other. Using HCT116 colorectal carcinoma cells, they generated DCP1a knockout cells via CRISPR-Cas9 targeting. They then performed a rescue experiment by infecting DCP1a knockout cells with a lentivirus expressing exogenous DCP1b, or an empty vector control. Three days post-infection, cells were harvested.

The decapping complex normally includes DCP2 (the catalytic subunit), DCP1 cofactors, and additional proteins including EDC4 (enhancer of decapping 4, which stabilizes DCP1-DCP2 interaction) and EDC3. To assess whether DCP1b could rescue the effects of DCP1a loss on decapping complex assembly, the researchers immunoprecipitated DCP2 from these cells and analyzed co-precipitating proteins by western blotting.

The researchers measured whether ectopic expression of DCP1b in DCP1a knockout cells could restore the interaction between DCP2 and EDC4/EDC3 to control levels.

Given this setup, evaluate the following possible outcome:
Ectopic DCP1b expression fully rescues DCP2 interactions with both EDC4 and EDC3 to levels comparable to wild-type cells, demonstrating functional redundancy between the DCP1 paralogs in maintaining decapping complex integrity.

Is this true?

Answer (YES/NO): NO